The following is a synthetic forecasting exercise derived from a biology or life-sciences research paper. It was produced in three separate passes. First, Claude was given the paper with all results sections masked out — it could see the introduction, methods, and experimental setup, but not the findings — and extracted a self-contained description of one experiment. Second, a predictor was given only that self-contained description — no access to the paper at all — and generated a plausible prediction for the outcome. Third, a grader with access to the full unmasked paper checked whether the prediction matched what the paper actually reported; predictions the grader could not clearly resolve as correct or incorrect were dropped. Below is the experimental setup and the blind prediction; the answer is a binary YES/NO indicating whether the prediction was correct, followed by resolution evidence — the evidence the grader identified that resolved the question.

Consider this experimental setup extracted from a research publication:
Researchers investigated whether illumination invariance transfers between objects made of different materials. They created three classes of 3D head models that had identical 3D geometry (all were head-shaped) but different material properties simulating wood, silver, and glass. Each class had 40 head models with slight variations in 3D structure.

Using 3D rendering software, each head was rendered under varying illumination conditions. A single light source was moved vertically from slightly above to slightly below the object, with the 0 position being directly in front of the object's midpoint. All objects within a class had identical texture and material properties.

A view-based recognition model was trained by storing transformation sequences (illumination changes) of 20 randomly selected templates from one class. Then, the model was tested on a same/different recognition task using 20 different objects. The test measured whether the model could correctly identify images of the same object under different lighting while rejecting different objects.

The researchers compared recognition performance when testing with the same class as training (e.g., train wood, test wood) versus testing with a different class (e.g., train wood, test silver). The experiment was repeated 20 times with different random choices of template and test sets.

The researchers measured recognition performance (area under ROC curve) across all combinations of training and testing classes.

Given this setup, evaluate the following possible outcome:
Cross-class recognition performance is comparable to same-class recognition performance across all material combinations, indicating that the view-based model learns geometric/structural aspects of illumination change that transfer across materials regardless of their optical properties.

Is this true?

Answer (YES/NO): NO